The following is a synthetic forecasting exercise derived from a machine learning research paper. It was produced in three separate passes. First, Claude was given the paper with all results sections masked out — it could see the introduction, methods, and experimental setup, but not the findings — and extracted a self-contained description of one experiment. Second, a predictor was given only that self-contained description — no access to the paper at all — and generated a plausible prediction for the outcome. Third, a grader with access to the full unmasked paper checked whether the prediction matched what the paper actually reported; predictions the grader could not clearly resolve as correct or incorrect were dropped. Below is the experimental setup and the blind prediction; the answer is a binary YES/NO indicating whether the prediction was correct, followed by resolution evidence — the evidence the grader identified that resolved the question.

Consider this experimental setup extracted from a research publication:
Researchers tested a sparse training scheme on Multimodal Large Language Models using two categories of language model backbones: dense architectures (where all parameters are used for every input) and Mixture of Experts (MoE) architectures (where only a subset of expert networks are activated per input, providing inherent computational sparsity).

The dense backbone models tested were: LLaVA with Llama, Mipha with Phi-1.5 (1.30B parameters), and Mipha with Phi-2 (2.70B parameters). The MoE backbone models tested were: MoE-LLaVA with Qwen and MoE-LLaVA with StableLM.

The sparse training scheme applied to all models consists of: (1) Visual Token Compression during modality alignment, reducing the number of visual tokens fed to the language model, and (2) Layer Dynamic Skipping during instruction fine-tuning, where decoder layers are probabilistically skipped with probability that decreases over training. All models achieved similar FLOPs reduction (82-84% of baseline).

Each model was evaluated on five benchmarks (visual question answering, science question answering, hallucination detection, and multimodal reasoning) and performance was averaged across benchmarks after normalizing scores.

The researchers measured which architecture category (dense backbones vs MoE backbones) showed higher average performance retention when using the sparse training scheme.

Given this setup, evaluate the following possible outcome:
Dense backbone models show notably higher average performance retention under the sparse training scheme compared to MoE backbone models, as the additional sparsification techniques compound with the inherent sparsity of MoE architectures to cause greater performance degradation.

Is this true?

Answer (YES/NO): NO